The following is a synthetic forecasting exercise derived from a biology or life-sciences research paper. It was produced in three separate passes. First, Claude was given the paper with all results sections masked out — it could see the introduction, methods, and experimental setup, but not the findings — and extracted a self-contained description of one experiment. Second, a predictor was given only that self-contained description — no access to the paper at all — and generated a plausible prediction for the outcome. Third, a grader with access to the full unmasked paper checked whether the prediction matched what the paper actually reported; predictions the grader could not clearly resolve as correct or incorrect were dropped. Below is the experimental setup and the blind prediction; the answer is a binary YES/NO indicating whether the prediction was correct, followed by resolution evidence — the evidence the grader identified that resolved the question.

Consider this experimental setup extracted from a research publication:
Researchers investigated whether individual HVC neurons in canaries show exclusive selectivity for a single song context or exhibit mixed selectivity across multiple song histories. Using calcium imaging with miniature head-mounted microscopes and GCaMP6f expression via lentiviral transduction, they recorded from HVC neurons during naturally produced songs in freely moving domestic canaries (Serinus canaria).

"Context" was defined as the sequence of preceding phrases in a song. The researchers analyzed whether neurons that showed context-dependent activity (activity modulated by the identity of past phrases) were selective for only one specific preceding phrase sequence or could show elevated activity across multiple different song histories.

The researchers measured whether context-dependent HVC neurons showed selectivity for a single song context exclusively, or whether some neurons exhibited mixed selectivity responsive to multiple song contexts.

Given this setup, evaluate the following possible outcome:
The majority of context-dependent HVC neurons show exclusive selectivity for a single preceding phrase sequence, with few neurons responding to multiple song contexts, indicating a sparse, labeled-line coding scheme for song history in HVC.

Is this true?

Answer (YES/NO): NO